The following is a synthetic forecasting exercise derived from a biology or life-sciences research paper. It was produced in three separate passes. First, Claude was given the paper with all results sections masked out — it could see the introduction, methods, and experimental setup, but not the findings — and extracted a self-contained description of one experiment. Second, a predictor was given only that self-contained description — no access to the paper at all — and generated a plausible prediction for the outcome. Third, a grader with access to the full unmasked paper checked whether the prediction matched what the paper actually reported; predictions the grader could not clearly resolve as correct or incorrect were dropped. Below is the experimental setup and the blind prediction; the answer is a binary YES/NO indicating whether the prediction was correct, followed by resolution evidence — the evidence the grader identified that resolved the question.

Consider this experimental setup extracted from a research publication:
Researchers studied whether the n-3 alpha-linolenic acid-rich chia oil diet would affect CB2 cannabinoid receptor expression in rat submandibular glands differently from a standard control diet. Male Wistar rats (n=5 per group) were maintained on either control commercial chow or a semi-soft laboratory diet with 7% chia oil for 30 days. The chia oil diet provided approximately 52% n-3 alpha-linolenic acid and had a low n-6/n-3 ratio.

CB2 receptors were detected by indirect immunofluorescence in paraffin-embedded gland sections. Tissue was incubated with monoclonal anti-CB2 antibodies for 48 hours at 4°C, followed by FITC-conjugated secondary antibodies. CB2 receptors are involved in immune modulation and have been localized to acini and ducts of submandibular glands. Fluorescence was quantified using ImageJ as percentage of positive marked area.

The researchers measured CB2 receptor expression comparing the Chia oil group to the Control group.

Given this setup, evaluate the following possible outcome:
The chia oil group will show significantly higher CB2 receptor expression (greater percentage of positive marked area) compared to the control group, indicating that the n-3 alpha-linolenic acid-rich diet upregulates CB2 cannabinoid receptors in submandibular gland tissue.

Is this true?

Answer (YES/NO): NO